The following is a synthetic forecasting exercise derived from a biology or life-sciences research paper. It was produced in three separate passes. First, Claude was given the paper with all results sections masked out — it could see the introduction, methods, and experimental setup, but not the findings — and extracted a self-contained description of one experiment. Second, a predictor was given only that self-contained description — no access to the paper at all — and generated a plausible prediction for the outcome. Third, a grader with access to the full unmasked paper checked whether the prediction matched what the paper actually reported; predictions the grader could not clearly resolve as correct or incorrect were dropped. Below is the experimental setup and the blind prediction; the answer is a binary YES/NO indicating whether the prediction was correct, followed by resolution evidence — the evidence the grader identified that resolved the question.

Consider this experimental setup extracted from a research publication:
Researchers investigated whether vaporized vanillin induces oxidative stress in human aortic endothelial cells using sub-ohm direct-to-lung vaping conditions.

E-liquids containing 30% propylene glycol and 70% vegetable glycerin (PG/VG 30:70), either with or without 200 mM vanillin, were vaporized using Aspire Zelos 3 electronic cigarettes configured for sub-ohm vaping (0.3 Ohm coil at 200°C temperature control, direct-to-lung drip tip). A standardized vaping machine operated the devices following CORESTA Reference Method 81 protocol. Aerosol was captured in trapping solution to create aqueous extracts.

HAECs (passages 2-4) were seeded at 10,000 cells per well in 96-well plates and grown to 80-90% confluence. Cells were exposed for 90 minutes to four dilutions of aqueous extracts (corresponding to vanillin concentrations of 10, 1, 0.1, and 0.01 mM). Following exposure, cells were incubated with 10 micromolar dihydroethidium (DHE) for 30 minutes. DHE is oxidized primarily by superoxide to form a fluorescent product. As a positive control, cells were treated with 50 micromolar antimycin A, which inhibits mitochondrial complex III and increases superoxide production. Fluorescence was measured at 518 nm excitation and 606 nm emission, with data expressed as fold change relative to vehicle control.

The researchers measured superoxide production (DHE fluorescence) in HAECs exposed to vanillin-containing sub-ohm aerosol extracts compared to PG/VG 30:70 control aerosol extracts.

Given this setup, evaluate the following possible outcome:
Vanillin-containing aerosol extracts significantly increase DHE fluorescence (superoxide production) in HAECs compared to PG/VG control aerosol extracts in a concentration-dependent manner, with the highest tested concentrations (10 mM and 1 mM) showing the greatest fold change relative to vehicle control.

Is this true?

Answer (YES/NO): NO